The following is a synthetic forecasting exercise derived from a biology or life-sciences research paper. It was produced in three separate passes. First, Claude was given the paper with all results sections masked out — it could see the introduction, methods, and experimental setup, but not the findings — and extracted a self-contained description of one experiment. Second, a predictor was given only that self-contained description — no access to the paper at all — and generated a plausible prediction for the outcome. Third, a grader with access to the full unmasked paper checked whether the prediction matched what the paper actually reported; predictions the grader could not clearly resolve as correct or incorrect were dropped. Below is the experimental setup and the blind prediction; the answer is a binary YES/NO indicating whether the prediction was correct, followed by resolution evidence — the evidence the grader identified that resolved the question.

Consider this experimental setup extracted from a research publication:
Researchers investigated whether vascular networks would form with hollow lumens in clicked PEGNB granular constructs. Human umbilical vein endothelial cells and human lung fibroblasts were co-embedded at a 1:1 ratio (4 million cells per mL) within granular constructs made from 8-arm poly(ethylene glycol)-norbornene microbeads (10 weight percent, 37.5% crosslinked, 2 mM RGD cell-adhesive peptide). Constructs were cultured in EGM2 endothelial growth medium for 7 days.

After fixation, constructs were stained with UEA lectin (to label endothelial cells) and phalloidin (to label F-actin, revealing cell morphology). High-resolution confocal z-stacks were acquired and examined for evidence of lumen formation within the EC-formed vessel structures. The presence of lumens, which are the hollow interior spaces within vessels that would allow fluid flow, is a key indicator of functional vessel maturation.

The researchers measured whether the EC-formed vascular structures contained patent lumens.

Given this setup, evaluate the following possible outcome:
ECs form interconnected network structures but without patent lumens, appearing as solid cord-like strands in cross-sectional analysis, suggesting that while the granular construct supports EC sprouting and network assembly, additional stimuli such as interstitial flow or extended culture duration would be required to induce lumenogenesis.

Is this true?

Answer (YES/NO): NO